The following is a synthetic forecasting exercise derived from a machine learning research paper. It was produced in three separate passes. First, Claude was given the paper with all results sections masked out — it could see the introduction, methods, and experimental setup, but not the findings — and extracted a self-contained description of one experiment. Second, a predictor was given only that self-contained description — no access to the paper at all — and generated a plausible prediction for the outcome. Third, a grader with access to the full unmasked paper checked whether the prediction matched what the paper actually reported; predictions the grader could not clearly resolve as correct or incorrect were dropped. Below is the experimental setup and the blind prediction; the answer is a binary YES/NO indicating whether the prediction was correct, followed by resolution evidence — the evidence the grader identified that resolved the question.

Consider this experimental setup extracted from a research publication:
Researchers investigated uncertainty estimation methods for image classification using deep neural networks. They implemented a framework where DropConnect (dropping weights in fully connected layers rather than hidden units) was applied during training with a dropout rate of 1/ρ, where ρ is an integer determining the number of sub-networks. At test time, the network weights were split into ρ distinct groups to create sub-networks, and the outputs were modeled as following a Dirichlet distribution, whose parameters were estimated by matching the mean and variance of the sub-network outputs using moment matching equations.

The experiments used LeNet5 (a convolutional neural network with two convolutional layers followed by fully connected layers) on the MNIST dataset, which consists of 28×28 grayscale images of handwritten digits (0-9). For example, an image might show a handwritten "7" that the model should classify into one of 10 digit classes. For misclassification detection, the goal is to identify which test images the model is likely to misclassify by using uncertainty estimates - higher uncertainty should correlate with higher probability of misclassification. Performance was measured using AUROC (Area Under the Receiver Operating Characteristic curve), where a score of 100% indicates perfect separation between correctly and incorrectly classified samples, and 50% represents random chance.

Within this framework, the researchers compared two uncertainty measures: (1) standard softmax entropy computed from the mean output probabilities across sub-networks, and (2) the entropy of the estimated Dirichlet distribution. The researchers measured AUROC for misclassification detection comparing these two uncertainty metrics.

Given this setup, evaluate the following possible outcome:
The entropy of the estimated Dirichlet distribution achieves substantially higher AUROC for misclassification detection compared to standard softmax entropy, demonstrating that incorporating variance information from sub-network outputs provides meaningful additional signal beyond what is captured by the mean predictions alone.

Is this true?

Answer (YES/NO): NO